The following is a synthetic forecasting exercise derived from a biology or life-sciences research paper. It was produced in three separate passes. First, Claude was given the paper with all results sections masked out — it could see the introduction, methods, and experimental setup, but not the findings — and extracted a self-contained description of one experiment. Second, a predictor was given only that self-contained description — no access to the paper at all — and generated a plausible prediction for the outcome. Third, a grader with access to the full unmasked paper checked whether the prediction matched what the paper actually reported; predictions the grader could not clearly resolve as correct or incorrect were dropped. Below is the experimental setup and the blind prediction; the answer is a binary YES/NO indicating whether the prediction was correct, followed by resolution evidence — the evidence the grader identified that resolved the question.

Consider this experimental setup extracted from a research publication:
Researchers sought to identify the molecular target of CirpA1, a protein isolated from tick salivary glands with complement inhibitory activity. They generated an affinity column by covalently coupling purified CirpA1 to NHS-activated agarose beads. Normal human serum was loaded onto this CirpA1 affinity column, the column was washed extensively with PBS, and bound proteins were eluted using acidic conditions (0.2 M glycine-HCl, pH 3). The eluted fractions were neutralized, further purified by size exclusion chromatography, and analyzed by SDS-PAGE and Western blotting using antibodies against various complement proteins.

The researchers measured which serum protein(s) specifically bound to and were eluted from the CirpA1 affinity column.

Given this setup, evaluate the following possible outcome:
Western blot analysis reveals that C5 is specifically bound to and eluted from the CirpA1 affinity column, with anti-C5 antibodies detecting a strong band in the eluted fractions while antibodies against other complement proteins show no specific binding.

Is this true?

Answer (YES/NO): NO